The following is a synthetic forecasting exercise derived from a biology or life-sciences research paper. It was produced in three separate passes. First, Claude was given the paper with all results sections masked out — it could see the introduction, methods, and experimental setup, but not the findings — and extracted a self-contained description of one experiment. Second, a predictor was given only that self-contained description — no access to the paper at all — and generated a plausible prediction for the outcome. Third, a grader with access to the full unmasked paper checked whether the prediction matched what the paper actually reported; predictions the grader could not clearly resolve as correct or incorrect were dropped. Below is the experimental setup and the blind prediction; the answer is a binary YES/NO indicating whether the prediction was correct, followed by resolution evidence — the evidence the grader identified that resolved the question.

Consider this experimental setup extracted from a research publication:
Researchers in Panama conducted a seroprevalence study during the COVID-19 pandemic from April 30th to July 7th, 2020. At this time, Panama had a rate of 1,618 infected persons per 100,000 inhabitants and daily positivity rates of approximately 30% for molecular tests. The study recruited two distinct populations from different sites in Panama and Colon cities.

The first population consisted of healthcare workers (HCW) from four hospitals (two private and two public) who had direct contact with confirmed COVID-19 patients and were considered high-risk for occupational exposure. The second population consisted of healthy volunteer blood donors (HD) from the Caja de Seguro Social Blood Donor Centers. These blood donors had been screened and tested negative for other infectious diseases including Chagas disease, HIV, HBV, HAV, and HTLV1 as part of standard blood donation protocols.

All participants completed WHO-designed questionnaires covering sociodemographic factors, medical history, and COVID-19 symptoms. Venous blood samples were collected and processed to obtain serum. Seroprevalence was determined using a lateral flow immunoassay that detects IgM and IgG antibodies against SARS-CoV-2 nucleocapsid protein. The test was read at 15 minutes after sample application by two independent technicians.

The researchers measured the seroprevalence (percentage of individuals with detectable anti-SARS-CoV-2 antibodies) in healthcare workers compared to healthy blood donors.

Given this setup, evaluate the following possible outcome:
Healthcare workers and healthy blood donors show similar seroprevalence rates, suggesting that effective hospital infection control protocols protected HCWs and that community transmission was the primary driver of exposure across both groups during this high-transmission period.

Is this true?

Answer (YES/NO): YES